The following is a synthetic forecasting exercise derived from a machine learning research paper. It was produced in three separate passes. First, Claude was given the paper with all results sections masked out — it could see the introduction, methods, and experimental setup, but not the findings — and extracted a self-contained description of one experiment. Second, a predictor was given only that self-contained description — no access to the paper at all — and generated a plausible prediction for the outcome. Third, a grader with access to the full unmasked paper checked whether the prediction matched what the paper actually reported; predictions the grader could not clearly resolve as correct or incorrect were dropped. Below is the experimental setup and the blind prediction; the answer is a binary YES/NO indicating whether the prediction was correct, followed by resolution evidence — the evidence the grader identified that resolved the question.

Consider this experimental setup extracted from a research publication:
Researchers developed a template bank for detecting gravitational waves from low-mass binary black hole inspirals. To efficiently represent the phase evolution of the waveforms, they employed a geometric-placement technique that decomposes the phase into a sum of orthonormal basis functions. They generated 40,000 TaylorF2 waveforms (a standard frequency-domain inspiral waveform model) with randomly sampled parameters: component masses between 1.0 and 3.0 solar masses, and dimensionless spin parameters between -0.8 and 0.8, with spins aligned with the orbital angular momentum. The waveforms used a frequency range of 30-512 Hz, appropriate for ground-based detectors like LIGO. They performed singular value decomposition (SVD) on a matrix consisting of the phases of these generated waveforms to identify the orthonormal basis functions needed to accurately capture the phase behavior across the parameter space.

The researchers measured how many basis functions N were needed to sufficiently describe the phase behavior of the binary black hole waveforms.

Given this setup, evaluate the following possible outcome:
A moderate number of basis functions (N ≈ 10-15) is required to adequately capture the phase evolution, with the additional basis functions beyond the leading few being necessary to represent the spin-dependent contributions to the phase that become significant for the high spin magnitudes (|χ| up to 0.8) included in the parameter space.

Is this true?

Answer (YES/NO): NO